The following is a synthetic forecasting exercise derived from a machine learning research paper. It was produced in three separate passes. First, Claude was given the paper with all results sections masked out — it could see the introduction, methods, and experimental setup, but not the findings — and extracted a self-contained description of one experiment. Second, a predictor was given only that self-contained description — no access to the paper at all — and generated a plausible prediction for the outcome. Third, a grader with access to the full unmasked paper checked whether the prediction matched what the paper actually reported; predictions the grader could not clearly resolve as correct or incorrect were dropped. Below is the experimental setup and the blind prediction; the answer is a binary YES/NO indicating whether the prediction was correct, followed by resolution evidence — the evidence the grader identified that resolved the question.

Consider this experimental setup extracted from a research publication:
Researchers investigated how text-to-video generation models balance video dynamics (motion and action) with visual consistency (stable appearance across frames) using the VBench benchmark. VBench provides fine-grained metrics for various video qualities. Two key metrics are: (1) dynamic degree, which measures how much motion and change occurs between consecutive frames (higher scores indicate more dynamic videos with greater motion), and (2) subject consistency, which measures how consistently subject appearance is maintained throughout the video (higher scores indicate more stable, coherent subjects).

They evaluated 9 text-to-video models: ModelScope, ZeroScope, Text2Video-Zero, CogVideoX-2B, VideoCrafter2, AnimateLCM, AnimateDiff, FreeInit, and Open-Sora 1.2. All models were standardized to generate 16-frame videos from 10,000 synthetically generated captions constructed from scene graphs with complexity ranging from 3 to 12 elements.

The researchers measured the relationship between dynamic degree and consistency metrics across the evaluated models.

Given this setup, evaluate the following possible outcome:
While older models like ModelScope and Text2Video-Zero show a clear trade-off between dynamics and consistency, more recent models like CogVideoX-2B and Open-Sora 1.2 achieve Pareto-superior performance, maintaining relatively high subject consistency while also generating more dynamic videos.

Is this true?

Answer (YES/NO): NO